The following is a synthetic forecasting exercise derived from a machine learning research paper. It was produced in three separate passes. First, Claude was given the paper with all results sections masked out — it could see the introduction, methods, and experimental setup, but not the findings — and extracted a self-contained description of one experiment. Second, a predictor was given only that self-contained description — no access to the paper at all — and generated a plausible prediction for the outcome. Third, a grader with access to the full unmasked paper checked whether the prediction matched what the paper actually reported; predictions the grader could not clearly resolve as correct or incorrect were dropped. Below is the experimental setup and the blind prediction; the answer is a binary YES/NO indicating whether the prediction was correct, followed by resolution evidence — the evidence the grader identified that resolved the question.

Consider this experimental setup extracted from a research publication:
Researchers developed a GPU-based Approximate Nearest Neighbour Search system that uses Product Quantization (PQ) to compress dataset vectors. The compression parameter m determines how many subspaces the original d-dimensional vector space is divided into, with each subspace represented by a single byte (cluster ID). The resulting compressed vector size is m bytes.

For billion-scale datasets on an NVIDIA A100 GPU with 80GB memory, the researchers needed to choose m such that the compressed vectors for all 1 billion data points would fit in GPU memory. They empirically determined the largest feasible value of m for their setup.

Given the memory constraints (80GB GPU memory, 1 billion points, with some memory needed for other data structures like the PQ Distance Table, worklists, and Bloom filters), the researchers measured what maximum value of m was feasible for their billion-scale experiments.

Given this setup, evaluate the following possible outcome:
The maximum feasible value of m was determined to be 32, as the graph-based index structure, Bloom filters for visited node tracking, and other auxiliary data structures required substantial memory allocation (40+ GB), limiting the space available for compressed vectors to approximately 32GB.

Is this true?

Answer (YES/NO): NO